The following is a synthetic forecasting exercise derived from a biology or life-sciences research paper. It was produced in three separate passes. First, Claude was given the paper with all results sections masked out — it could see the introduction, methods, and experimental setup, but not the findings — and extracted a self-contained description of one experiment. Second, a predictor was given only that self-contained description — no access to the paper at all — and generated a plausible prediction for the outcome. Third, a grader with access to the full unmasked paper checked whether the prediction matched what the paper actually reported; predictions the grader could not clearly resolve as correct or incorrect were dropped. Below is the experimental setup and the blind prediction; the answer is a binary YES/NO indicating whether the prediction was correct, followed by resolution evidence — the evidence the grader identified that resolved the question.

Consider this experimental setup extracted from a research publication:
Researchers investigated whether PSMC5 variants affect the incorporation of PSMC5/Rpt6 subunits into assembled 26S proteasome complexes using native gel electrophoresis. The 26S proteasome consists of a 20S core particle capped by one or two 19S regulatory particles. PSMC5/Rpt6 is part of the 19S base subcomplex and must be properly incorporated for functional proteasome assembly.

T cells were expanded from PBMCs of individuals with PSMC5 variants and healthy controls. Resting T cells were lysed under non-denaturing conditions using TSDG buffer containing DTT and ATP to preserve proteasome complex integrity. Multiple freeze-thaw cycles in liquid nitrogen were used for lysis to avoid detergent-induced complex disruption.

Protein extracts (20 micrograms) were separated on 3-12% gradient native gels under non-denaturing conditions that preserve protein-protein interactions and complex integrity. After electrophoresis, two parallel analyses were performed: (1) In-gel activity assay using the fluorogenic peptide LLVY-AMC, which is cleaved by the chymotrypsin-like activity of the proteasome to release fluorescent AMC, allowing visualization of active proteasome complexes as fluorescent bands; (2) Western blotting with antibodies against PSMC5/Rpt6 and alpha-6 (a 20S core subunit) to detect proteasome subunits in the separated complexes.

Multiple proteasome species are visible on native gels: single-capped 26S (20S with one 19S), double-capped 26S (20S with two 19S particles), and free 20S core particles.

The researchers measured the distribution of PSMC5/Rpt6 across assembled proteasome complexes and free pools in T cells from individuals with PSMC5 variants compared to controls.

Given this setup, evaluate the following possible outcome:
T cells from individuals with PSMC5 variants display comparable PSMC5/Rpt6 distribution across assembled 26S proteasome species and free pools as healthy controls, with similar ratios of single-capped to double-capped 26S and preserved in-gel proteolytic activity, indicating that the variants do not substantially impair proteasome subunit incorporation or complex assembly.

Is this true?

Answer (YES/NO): NO